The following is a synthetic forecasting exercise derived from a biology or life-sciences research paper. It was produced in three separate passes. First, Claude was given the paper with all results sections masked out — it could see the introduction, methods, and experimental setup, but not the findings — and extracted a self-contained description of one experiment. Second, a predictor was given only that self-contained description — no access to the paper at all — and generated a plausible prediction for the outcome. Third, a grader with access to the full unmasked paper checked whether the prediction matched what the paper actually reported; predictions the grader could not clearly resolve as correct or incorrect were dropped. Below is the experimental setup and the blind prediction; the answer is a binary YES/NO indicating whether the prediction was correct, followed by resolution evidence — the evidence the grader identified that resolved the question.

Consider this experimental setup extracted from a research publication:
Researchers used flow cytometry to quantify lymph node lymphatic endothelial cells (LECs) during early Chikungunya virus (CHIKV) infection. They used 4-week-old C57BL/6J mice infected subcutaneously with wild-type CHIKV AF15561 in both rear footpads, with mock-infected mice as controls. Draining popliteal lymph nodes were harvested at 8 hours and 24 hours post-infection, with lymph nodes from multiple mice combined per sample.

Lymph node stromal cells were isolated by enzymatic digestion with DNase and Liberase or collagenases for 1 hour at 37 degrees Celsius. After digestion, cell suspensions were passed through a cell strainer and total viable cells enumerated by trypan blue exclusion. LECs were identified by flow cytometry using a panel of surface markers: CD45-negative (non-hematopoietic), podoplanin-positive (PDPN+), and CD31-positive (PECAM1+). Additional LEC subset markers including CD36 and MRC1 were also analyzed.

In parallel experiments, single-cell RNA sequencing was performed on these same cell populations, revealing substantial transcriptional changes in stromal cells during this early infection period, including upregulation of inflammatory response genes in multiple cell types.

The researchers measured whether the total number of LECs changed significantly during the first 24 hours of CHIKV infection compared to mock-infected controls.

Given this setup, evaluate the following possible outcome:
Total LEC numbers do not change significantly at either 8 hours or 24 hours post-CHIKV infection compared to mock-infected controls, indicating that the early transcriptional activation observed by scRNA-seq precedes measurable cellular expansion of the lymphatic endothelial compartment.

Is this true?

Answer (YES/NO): YES